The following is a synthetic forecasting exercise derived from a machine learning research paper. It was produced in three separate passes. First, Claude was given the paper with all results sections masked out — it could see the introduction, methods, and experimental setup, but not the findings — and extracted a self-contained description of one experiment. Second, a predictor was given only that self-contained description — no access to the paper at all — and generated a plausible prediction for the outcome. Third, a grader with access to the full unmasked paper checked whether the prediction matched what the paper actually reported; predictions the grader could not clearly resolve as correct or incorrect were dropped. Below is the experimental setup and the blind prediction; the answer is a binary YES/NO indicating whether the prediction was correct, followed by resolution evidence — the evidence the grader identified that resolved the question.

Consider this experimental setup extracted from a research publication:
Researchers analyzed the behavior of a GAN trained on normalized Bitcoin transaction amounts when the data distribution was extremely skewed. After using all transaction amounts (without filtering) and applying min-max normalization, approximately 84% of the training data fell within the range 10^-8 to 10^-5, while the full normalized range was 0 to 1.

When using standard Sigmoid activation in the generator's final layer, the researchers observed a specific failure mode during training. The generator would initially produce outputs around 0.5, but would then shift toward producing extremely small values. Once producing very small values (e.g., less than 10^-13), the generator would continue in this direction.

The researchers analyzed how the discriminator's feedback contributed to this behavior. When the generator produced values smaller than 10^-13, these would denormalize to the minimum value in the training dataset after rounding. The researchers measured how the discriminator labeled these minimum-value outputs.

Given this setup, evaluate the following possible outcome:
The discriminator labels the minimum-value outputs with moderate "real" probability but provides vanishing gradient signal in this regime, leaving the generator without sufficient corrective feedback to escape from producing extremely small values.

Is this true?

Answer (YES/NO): NO